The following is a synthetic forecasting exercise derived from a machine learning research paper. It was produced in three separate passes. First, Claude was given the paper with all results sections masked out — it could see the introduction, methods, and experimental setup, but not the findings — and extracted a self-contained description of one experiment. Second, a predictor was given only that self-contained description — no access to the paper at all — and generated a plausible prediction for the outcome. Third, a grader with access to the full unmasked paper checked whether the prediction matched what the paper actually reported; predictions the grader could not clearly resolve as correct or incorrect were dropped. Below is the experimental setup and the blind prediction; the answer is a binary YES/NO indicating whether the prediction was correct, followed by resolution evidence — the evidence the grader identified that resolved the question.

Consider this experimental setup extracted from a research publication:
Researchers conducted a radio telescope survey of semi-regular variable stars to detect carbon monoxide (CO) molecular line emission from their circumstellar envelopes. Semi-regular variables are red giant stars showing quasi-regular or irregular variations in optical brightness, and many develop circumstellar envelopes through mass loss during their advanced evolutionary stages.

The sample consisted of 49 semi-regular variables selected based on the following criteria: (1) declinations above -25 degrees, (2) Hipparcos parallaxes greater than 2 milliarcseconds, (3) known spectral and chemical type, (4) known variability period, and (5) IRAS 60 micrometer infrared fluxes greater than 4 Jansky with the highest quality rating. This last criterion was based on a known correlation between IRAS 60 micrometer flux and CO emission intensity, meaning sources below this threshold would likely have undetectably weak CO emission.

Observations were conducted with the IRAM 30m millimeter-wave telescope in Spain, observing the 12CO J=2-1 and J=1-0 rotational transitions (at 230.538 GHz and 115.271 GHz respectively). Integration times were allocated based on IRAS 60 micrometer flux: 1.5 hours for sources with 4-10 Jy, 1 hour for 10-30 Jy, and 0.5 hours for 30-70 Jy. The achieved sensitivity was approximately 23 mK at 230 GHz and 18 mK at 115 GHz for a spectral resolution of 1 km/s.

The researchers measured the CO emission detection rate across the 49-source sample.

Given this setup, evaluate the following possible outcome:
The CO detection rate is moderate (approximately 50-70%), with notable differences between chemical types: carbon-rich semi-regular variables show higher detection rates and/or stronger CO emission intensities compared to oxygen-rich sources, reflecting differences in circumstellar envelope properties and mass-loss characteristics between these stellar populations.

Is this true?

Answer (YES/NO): NO